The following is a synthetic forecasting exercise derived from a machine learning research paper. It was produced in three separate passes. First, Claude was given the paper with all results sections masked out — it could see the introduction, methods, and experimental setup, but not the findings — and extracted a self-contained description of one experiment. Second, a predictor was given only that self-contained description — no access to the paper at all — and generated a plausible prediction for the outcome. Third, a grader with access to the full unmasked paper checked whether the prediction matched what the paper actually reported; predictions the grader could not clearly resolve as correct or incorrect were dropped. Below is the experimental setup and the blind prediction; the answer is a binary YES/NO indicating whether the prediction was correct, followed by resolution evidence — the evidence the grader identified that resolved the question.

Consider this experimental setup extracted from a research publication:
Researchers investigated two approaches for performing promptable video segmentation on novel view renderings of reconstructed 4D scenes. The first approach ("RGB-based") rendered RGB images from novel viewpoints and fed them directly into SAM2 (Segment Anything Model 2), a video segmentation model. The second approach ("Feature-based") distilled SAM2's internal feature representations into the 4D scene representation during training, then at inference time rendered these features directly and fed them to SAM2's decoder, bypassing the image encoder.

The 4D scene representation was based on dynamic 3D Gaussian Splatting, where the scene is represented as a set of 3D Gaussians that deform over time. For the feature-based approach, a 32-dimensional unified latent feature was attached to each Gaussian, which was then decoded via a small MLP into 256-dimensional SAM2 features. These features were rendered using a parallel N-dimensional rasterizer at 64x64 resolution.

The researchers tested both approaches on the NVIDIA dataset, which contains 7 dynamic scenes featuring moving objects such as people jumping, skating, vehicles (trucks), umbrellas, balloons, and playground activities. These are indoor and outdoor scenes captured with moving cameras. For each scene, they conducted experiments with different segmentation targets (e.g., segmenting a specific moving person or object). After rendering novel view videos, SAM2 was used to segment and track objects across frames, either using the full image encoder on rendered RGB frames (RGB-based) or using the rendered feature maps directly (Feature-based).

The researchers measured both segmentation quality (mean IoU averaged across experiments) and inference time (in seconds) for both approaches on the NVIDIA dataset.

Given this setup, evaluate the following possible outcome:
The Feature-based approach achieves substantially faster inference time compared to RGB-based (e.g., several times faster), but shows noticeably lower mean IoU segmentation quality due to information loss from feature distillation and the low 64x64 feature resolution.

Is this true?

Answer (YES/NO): NO